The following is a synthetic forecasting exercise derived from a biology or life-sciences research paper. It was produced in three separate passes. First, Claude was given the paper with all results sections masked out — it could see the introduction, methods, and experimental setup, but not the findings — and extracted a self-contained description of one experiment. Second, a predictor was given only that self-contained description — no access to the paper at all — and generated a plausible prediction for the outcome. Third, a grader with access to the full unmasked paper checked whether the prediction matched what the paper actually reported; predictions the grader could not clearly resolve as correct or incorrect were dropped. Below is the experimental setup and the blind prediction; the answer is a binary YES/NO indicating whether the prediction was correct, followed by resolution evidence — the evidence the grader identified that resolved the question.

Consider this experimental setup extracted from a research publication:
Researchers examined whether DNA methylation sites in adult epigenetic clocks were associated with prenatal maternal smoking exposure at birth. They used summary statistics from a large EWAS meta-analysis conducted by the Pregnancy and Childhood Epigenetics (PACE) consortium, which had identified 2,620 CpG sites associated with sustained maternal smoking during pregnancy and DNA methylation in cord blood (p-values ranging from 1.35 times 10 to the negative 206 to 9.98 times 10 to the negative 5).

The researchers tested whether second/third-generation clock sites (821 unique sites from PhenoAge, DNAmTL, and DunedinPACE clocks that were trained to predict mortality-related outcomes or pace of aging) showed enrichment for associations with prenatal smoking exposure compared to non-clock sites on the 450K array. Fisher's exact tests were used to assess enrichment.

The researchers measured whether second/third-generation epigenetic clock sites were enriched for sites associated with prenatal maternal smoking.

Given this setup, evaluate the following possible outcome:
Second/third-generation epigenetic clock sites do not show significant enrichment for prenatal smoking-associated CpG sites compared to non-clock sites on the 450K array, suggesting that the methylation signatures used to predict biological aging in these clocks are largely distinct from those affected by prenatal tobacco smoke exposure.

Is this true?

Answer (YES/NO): NO